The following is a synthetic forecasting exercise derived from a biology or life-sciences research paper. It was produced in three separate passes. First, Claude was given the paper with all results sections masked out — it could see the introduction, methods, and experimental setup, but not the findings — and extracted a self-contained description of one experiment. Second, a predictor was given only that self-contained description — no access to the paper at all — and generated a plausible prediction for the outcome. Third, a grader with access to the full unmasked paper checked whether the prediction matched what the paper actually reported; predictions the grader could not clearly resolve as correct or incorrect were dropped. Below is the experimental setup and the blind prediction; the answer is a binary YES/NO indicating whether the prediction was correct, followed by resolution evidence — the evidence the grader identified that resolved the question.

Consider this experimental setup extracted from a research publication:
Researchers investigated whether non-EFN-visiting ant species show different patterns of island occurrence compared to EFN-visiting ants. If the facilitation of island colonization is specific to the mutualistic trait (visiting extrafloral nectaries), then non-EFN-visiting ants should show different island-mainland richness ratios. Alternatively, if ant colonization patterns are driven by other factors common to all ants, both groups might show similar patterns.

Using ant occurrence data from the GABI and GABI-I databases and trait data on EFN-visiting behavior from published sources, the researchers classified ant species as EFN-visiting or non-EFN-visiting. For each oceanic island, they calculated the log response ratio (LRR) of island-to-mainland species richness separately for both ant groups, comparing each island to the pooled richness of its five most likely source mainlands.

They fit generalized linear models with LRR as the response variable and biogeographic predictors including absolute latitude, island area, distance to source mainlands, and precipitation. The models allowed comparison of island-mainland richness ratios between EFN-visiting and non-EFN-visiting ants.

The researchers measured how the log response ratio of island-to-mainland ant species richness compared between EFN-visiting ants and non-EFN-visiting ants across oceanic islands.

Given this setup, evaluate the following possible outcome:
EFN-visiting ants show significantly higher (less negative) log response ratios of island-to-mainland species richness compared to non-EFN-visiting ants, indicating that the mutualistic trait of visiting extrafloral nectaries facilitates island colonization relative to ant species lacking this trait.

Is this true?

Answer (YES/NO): YES